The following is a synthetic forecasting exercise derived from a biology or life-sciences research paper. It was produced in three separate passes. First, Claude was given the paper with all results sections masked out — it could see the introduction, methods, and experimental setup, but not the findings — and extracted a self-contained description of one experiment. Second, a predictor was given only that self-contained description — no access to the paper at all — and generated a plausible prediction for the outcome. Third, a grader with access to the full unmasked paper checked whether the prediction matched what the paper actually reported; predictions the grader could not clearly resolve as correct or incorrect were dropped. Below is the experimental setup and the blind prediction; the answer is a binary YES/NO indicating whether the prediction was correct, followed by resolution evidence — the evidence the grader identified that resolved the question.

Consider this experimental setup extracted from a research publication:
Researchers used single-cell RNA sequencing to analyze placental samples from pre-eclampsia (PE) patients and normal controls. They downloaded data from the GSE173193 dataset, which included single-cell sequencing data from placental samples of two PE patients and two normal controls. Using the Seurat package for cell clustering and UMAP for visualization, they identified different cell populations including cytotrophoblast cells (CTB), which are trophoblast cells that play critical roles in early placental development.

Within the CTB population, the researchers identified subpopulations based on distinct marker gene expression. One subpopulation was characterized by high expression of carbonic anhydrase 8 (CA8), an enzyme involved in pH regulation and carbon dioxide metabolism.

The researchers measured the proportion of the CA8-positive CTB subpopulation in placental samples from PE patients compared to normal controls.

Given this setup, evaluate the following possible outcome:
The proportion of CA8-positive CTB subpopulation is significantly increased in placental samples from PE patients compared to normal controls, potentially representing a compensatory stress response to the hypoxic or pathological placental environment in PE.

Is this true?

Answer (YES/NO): YES